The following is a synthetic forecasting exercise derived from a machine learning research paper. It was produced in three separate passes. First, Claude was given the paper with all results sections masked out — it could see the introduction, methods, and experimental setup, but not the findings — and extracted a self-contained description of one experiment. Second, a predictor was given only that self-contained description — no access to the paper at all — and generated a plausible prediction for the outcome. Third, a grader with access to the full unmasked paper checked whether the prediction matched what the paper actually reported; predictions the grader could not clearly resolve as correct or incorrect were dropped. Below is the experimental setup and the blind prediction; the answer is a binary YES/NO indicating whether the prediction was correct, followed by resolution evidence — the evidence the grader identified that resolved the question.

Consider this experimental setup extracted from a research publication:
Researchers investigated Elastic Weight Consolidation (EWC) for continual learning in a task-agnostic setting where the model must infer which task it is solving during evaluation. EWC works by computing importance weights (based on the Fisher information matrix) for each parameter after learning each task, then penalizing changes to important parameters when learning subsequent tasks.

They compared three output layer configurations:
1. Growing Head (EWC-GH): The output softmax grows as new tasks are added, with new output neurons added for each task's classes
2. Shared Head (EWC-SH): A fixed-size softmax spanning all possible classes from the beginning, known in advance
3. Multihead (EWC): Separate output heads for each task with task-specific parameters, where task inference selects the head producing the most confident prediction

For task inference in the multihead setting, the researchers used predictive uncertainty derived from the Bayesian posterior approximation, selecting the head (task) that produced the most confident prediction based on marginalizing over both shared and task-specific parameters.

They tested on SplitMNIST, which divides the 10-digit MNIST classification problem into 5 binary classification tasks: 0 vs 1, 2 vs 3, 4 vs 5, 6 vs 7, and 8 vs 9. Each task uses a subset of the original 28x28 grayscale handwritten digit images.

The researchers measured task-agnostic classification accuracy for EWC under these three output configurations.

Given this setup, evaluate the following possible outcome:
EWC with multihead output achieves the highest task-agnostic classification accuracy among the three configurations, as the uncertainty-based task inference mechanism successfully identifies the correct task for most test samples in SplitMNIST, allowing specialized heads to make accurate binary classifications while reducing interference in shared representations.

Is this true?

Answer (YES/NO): YES